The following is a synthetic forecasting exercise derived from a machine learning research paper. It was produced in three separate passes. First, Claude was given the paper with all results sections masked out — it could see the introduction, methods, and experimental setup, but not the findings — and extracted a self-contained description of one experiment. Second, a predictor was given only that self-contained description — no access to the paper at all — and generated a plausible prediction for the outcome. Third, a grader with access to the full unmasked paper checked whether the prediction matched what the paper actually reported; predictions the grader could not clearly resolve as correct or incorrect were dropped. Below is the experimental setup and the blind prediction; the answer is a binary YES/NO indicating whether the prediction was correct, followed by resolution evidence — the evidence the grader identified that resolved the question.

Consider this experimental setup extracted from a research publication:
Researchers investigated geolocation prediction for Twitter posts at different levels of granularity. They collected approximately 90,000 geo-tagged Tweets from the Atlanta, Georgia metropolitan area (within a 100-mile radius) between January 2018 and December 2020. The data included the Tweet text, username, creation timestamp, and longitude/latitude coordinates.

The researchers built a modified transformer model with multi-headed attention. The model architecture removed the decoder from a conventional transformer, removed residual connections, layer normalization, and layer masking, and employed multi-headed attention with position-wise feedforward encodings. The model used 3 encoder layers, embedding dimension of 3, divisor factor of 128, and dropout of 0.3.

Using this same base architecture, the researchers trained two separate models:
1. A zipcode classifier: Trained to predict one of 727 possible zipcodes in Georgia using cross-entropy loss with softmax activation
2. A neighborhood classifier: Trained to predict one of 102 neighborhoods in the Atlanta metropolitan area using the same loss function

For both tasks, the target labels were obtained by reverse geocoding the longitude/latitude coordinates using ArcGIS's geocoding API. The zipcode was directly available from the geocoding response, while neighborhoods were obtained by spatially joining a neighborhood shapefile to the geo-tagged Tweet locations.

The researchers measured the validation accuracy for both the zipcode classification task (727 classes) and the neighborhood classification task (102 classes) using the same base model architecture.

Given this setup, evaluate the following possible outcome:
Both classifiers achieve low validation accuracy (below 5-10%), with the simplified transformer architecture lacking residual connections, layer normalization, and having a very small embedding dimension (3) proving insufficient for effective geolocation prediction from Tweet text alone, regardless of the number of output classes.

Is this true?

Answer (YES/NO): NO